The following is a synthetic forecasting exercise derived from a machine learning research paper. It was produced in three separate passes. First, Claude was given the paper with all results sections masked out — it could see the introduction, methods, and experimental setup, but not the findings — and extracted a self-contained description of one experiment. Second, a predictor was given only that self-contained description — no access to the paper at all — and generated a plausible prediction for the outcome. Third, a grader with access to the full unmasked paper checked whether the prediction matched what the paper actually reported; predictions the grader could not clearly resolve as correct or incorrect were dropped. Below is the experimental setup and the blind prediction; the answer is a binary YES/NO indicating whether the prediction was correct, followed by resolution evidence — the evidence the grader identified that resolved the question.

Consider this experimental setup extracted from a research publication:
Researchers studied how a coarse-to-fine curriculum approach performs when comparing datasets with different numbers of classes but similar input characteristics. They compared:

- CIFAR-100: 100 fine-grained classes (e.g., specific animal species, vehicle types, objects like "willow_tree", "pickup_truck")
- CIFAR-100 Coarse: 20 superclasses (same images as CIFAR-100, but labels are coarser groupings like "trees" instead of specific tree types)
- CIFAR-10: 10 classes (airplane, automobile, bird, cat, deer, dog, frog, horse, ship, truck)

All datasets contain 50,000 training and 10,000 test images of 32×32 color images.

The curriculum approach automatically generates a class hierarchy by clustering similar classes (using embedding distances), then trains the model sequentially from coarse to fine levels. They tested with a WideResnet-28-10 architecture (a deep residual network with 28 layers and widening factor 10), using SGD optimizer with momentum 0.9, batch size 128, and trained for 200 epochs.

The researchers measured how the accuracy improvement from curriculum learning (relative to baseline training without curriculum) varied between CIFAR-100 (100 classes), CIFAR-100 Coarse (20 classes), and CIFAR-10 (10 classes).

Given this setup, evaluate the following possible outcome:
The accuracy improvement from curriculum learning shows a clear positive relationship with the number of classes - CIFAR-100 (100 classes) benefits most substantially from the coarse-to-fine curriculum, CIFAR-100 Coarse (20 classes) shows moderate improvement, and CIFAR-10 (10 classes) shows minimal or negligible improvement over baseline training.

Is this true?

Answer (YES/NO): NO